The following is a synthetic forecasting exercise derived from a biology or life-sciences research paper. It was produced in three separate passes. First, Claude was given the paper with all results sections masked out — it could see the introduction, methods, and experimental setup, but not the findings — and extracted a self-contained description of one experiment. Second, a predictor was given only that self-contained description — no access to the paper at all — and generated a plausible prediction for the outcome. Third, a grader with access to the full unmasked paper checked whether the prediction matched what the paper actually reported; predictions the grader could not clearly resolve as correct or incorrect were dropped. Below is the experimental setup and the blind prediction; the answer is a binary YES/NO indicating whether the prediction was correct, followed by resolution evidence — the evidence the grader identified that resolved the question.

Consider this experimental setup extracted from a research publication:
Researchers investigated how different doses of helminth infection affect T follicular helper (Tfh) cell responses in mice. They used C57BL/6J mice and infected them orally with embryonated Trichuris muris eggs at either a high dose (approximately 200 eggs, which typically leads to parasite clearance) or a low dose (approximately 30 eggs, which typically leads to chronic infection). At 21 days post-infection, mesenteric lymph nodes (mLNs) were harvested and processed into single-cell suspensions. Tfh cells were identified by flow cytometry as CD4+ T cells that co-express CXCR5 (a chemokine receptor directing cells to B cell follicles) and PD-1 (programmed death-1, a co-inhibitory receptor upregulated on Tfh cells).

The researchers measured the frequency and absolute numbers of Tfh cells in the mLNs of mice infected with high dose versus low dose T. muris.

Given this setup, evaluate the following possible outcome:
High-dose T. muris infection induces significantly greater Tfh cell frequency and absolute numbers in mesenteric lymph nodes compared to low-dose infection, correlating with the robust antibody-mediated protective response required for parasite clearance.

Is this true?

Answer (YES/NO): YES